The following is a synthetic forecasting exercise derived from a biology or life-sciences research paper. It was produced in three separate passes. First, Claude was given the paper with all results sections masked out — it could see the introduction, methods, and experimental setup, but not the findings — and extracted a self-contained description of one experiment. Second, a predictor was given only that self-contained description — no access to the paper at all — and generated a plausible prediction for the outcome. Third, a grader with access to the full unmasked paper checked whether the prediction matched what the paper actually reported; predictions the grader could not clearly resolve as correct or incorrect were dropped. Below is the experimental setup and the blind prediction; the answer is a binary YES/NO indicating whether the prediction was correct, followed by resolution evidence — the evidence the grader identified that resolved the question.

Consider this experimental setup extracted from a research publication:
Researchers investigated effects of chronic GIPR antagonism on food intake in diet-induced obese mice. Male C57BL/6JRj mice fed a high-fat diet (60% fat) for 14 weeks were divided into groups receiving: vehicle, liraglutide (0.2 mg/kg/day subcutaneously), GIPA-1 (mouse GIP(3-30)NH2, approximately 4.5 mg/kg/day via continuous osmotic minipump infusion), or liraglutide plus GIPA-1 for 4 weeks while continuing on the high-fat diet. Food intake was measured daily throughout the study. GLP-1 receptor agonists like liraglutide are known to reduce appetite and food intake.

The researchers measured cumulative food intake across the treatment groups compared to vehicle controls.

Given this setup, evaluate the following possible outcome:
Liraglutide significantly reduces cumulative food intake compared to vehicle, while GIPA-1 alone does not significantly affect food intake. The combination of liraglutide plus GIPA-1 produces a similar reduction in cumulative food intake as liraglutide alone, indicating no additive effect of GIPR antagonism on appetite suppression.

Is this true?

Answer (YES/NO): YES